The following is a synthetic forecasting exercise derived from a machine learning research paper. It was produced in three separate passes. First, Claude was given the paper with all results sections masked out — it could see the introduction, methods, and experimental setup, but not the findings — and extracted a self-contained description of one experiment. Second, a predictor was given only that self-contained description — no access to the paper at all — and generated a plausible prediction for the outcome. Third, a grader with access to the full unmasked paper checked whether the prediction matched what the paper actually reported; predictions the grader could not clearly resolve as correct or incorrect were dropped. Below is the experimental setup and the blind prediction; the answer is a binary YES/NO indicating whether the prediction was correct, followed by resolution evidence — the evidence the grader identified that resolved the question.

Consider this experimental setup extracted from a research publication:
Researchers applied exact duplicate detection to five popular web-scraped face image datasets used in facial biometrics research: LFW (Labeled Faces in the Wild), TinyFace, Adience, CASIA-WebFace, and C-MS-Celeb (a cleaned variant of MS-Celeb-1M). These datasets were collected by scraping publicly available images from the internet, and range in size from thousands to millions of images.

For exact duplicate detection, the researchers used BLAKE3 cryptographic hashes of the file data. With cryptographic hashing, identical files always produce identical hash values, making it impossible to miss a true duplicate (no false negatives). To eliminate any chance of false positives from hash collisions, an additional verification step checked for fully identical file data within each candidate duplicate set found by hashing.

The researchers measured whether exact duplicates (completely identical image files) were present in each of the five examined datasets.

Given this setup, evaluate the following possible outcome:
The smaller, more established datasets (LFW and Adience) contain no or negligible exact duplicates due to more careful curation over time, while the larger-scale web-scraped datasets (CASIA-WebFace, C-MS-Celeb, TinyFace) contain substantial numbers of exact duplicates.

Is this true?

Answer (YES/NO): NO